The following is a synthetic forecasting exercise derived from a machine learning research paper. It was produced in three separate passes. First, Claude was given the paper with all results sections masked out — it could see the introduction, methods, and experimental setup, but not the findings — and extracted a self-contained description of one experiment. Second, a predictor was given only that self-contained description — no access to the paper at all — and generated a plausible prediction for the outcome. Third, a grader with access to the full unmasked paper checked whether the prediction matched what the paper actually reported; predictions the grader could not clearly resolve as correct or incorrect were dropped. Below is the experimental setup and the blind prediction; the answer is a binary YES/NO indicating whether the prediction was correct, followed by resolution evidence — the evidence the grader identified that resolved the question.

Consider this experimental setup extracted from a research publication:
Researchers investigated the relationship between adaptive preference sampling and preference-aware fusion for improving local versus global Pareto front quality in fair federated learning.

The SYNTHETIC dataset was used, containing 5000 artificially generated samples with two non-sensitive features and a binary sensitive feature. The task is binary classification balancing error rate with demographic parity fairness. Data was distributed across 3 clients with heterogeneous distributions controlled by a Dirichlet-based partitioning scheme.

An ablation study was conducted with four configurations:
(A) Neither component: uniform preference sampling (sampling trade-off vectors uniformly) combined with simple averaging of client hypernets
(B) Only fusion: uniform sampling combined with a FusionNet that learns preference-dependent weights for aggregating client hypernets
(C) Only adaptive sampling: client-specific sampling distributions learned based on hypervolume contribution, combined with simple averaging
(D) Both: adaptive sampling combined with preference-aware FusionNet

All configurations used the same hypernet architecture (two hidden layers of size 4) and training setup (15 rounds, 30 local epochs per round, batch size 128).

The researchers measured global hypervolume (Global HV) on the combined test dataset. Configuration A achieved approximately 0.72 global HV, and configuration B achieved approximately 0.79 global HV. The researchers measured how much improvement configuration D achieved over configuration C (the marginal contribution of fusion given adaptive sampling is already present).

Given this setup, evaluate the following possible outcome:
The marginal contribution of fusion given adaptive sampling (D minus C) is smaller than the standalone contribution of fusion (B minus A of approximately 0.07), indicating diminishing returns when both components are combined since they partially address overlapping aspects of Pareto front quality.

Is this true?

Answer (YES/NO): YES